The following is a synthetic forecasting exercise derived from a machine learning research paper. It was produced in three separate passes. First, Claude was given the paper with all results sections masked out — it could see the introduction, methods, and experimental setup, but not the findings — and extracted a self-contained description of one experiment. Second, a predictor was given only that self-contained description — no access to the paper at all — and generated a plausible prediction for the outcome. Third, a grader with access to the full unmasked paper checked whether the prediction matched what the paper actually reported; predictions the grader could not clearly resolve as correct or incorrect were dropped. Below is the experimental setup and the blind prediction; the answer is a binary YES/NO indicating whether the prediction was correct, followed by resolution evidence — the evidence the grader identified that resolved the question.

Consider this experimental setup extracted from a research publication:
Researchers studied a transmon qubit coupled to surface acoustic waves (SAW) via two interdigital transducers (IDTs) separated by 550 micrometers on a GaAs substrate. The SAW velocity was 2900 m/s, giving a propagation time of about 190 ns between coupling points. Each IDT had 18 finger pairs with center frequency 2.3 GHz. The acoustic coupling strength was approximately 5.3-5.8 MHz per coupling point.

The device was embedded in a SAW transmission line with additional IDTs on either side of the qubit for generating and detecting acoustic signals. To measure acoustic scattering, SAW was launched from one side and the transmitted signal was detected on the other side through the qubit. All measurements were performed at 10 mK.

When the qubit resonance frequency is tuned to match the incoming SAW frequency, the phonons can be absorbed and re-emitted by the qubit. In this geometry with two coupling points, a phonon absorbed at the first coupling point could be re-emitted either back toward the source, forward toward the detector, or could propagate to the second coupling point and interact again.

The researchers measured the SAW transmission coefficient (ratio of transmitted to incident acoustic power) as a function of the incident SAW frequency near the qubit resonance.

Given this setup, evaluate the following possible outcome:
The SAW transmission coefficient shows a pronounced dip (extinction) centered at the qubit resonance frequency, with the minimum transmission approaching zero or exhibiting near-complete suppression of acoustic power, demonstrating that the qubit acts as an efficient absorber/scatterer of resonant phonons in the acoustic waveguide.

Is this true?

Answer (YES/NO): NO